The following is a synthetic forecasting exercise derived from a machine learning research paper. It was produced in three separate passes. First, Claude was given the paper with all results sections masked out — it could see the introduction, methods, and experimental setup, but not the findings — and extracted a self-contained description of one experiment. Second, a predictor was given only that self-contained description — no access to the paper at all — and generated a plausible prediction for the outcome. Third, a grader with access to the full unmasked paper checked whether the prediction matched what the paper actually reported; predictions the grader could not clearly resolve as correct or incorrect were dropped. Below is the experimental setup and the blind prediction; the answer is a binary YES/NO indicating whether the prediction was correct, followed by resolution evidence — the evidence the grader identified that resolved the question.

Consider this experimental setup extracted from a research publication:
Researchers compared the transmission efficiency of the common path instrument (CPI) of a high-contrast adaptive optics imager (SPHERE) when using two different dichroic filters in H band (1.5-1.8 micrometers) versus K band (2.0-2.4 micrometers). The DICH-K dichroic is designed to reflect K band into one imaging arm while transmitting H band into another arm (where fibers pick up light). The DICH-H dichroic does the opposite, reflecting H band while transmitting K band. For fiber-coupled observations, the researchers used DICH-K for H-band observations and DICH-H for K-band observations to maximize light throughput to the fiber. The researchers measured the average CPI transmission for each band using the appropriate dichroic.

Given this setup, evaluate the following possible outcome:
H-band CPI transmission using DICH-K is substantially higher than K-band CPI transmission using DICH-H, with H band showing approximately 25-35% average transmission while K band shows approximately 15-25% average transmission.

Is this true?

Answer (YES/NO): NO